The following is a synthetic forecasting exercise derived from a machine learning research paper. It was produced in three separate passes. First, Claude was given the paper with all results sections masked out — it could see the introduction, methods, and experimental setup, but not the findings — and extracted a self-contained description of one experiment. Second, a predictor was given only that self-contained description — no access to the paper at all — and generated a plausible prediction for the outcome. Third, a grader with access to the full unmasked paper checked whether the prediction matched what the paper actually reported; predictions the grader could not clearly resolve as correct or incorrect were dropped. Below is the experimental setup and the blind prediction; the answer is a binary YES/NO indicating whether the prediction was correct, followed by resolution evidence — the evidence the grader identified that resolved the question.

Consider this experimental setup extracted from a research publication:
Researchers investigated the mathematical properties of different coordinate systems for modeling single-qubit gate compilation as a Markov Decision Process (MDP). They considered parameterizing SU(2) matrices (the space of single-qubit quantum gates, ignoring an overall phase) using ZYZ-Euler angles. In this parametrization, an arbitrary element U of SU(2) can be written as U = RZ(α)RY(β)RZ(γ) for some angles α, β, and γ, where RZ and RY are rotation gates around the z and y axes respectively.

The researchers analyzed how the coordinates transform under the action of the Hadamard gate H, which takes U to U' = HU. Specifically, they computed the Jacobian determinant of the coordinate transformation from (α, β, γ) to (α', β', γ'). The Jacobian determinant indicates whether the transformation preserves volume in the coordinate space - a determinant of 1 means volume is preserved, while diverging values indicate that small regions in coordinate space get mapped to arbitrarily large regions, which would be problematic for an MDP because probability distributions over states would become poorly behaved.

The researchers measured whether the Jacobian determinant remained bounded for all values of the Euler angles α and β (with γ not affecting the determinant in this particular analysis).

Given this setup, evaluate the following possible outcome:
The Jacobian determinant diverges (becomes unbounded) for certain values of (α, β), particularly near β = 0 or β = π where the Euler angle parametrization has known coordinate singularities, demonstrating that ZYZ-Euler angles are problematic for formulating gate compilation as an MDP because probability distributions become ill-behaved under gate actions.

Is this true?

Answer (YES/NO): NO